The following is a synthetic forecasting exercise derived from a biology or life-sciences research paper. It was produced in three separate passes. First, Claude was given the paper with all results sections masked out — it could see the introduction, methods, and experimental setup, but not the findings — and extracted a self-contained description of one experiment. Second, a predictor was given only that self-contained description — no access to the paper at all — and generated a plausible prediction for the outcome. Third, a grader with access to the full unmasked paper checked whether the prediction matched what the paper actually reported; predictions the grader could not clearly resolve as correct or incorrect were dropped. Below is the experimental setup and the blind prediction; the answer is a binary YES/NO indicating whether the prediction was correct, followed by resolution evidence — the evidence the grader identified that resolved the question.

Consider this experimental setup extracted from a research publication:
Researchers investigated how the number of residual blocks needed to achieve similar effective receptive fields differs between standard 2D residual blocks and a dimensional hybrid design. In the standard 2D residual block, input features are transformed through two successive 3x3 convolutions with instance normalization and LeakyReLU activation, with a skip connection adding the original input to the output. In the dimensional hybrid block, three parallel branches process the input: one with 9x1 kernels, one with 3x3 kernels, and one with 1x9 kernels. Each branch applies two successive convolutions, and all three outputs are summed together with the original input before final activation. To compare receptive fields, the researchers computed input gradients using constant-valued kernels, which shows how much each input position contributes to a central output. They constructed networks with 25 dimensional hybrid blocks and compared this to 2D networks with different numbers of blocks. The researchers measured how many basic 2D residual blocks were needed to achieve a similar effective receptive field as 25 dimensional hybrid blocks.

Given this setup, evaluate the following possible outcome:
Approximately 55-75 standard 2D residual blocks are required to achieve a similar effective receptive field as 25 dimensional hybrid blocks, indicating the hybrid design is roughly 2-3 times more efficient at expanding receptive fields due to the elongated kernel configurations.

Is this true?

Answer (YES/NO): NO